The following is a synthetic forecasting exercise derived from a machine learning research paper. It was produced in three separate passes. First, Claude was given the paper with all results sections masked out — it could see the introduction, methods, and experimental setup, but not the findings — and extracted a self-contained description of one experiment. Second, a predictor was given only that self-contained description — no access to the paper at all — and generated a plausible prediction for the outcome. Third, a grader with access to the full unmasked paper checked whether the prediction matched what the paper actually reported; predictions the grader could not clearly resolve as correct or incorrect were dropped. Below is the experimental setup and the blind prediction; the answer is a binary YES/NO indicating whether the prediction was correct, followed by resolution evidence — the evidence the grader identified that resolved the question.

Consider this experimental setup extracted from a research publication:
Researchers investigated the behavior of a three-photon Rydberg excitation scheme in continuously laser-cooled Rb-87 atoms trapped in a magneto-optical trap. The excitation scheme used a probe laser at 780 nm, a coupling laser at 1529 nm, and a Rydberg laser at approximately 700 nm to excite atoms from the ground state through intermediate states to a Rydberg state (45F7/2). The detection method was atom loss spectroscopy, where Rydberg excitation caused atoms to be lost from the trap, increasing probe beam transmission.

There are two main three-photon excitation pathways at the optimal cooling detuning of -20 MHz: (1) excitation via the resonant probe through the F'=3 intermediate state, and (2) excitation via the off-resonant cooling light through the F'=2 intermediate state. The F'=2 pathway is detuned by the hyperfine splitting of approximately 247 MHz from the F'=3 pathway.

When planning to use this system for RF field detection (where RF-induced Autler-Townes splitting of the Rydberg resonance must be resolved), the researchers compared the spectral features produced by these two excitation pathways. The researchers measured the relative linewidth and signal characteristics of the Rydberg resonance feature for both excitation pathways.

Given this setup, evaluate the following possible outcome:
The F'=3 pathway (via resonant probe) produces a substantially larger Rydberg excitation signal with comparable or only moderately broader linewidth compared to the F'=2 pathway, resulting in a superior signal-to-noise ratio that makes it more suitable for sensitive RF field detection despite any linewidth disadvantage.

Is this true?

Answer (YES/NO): NO